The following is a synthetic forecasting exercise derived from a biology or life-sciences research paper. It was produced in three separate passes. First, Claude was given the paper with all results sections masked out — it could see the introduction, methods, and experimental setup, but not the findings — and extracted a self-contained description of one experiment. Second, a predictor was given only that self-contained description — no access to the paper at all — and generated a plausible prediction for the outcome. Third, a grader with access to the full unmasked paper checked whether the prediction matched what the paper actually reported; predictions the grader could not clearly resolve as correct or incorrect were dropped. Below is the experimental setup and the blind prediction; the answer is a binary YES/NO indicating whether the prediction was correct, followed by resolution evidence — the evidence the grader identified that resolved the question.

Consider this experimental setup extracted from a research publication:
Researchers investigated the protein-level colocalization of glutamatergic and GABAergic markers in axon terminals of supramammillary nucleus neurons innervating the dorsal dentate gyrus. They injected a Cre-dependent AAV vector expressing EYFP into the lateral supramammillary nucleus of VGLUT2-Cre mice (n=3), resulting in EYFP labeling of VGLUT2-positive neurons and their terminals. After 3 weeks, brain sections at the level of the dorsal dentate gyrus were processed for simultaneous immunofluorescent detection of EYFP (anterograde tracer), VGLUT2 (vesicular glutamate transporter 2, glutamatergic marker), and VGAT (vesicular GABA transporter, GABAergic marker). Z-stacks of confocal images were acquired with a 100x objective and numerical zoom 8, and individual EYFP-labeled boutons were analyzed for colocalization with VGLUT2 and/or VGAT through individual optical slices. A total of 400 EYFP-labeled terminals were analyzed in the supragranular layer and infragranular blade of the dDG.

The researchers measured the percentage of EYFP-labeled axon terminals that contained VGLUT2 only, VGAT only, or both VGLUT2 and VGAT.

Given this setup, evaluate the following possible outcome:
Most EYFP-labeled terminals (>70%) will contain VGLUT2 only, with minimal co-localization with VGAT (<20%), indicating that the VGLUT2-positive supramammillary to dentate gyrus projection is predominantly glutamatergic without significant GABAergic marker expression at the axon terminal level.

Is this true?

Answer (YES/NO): NO